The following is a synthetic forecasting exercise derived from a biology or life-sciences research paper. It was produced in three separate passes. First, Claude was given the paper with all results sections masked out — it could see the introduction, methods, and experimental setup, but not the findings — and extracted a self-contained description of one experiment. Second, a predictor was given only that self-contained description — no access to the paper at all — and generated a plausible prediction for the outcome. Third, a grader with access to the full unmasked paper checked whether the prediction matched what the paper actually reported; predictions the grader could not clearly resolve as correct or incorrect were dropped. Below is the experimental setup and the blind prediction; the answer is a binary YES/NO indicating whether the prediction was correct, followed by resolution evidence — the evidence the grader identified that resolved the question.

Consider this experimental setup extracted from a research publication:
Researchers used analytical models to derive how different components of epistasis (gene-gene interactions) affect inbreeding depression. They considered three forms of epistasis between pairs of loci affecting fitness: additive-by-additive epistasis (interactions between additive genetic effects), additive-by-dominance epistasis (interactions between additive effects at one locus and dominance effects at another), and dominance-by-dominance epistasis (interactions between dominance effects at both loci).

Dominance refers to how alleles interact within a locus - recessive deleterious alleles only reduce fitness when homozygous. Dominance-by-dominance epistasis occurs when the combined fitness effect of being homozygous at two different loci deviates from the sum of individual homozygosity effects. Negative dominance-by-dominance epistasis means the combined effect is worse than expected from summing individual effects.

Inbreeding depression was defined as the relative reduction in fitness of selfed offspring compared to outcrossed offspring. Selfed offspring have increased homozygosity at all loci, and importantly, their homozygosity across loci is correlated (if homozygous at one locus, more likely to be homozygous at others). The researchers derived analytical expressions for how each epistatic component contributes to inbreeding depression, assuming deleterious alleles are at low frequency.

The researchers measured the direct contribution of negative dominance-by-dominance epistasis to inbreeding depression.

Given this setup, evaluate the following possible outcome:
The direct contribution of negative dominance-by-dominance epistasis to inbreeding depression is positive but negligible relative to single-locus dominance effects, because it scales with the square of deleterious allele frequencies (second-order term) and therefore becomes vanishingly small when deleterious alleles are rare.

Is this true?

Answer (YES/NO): NO